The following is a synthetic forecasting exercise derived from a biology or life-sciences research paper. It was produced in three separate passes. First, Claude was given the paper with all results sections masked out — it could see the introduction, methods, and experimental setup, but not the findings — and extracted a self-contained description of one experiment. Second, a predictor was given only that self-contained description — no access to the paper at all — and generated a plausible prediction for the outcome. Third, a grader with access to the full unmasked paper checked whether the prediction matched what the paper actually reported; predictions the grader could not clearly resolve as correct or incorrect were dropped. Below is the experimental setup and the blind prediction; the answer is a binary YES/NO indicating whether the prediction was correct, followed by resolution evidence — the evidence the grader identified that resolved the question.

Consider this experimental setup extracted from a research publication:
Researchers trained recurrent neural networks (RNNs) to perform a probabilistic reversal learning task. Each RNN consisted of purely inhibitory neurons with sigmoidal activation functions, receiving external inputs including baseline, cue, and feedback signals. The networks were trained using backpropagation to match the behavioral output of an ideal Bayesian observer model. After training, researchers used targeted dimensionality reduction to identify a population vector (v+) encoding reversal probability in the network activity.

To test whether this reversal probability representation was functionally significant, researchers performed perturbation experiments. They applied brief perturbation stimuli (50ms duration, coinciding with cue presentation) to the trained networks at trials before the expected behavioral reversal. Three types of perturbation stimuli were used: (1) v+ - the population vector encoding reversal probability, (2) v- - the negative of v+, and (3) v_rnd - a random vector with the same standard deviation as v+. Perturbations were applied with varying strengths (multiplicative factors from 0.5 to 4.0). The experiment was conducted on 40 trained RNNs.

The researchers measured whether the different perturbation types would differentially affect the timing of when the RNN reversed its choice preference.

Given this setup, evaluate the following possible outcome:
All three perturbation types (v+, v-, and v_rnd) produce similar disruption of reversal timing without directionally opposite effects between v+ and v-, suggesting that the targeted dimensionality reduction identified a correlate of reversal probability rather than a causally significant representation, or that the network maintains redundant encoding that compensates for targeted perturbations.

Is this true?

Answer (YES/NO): NO